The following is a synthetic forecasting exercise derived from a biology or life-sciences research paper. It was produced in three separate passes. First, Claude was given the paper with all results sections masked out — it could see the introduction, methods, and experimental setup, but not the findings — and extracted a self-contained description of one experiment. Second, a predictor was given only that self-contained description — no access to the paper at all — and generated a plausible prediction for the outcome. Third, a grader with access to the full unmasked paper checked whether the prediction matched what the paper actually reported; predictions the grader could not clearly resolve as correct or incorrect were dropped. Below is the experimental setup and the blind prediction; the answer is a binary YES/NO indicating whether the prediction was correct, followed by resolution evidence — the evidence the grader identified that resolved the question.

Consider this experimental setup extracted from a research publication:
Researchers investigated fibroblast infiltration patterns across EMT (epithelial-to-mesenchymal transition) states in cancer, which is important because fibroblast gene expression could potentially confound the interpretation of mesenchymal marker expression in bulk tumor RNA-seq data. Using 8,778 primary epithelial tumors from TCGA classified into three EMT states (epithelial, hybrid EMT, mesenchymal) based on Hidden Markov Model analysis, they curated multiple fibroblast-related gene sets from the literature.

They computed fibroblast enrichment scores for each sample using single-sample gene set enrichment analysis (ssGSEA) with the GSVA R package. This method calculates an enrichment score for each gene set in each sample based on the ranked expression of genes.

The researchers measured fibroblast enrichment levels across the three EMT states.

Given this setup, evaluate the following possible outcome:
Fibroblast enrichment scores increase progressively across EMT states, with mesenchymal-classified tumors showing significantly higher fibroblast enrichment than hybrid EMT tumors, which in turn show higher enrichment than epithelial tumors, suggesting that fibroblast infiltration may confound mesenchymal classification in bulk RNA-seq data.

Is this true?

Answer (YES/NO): NO